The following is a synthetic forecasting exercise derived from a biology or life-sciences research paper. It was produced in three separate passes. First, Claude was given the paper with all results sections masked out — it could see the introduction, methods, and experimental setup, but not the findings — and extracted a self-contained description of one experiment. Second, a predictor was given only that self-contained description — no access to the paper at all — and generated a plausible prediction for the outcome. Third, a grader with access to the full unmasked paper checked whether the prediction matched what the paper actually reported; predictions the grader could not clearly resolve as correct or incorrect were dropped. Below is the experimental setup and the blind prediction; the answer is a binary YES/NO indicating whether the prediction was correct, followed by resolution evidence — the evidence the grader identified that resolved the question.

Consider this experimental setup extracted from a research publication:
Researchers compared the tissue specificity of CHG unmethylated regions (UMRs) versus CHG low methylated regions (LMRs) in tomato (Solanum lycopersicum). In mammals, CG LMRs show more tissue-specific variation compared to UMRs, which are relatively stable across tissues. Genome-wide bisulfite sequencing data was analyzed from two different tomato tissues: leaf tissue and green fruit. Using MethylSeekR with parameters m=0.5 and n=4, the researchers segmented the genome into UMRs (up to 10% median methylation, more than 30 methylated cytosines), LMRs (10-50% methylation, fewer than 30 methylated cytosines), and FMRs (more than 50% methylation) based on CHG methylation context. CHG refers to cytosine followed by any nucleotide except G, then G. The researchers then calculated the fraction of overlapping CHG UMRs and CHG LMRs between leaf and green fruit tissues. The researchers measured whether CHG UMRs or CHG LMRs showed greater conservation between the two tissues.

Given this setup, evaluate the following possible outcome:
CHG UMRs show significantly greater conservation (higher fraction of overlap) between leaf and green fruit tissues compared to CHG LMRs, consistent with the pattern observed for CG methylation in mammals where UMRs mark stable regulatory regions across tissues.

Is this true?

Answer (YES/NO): YES